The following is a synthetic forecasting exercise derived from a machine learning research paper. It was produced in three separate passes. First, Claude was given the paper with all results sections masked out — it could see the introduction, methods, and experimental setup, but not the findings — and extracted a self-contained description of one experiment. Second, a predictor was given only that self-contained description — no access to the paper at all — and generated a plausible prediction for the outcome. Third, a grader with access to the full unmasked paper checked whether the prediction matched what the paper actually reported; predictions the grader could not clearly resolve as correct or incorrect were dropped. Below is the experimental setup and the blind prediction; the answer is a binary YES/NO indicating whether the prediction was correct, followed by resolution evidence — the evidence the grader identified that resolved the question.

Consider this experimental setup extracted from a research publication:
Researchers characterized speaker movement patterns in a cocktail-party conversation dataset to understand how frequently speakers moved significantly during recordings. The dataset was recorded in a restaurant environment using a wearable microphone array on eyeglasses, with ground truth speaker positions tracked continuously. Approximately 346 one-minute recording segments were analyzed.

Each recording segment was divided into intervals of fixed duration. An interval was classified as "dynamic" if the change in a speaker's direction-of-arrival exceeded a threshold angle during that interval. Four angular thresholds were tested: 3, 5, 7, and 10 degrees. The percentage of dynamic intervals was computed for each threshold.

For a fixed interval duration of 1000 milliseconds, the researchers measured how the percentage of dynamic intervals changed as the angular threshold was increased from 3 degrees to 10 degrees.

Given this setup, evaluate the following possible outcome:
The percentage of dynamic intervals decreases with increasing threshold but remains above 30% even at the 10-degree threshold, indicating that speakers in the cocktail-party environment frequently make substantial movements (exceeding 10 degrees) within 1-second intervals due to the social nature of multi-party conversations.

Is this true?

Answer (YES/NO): NO